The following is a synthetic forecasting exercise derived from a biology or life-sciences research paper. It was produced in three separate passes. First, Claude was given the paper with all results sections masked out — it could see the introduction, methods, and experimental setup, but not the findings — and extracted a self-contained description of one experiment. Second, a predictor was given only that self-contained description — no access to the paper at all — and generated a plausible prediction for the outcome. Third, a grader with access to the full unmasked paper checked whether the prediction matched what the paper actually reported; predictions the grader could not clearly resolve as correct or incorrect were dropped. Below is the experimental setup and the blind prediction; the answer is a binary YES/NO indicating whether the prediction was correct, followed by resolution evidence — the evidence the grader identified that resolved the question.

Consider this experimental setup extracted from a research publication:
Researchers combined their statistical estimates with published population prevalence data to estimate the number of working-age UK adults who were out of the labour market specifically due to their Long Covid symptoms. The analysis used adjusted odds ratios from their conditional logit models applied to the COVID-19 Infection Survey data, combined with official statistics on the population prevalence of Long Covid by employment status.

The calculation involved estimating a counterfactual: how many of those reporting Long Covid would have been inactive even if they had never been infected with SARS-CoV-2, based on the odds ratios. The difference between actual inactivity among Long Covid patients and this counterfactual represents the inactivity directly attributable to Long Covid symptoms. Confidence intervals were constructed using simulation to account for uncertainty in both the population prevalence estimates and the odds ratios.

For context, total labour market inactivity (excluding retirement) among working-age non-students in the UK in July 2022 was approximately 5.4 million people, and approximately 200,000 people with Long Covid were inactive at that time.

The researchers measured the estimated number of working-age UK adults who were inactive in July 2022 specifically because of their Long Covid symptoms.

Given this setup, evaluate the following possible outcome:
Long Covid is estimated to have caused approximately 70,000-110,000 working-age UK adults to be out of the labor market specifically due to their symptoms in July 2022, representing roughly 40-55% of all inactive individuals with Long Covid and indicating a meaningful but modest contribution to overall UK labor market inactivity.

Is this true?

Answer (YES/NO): NO